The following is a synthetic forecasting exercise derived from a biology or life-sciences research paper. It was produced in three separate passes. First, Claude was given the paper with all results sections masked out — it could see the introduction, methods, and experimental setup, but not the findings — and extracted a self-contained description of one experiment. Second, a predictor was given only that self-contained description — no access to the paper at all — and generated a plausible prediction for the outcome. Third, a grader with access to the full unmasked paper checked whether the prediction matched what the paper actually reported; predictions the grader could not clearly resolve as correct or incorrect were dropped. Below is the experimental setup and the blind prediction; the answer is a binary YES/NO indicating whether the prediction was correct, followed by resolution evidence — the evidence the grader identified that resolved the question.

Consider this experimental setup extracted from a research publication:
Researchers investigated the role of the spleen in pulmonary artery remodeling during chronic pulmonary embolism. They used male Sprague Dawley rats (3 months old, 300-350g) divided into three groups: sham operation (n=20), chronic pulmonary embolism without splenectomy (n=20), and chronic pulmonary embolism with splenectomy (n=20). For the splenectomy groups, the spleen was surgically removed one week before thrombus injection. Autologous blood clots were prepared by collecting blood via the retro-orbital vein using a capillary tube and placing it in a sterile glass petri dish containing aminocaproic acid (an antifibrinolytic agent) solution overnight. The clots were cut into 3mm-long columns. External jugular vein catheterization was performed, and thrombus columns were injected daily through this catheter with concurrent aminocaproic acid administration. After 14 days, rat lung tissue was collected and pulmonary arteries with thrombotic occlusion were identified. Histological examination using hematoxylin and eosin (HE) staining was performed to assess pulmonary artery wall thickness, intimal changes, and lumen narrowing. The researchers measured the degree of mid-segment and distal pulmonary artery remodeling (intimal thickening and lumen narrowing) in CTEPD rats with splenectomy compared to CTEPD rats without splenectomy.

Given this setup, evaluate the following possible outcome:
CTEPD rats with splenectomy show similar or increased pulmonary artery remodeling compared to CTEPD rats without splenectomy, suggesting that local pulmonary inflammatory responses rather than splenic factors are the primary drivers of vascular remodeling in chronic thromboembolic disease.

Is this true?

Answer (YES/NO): NO